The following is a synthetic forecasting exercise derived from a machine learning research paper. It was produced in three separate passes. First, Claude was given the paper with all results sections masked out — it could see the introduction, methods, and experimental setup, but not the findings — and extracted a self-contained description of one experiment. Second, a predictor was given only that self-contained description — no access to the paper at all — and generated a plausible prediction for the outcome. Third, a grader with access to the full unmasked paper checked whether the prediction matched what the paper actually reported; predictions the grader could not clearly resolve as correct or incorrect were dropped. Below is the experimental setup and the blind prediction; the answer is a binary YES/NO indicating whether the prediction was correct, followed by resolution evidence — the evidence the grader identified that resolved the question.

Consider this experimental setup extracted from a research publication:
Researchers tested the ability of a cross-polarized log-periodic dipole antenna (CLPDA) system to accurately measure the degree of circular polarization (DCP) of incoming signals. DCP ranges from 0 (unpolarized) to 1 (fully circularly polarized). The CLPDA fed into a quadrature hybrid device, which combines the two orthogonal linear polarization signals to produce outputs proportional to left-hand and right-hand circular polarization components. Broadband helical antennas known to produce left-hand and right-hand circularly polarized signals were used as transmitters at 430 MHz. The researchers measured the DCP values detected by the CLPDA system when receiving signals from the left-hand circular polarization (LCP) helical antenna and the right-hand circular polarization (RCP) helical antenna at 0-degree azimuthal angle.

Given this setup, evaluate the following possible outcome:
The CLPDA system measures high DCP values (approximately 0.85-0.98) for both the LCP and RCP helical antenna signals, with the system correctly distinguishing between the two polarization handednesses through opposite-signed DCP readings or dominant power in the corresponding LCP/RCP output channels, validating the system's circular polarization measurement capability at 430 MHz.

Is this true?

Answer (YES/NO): NO